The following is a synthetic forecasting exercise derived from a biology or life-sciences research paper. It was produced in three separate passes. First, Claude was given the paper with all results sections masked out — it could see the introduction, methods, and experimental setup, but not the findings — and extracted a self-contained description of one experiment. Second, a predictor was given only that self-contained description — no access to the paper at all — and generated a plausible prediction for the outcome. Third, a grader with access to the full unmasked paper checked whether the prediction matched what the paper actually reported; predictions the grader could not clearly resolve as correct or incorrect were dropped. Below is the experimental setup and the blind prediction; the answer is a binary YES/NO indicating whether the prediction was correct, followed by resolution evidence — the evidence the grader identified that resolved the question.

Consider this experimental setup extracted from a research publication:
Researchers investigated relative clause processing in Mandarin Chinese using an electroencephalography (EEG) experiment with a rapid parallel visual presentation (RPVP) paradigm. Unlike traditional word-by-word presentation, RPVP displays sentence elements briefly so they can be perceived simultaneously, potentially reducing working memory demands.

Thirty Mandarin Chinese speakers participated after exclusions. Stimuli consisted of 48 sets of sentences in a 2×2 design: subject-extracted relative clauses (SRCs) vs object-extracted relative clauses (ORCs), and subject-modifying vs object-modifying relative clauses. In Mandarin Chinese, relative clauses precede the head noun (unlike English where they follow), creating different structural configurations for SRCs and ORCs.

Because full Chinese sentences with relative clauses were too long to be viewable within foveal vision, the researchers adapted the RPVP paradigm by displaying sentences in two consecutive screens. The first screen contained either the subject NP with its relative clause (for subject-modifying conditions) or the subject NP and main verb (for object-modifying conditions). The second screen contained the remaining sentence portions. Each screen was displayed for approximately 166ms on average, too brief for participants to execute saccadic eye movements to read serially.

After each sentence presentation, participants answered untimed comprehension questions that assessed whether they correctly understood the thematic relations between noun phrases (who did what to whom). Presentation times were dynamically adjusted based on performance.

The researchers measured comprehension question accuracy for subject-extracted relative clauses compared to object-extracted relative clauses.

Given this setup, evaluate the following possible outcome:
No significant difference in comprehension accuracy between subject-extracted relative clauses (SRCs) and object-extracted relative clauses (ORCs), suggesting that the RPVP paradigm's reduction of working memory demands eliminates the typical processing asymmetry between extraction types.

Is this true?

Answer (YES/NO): NO